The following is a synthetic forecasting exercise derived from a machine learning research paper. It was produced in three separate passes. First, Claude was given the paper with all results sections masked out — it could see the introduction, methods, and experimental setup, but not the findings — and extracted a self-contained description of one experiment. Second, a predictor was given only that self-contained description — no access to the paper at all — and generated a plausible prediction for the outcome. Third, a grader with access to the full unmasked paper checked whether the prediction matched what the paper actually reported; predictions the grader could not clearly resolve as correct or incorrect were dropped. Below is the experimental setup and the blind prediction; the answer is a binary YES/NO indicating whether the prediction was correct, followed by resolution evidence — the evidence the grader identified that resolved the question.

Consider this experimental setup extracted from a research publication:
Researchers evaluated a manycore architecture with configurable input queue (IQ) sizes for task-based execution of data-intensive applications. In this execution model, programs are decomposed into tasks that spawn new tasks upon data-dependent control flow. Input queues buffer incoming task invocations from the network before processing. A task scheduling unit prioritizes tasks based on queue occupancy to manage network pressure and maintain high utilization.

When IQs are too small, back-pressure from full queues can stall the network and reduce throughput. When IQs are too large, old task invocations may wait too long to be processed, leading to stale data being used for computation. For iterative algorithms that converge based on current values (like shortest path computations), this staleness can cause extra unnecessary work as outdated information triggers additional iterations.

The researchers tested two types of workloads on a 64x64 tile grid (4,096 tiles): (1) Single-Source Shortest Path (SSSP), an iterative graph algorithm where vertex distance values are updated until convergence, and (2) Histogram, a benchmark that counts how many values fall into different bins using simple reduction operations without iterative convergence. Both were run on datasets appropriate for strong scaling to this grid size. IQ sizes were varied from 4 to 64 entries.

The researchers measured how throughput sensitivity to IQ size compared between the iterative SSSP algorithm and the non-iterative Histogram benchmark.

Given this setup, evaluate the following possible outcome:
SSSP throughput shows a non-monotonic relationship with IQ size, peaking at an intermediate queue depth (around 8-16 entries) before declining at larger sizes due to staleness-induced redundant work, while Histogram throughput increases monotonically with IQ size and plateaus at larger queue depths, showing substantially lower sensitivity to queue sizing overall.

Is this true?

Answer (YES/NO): NO